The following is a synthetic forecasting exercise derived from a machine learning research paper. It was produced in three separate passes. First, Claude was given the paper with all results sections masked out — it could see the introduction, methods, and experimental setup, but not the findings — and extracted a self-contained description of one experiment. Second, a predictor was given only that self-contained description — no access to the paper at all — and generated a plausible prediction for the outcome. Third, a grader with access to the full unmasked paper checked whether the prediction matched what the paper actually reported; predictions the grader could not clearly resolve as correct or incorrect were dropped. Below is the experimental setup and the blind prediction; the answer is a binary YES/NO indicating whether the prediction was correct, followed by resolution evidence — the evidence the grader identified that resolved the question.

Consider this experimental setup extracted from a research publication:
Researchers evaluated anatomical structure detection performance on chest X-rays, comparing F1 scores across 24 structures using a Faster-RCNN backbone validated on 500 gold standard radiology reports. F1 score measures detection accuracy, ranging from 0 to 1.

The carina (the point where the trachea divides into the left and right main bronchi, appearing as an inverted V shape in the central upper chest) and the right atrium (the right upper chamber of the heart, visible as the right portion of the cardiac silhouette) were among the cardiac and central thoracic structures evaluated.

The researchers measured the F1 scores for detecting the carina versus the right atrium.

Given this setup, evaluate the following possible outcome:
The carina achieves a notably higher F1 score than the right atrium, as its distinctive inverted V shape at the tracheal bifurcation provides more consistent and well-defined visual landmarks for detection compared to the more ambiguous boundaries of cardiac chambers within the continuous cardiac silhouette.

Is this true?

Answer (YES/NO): YES